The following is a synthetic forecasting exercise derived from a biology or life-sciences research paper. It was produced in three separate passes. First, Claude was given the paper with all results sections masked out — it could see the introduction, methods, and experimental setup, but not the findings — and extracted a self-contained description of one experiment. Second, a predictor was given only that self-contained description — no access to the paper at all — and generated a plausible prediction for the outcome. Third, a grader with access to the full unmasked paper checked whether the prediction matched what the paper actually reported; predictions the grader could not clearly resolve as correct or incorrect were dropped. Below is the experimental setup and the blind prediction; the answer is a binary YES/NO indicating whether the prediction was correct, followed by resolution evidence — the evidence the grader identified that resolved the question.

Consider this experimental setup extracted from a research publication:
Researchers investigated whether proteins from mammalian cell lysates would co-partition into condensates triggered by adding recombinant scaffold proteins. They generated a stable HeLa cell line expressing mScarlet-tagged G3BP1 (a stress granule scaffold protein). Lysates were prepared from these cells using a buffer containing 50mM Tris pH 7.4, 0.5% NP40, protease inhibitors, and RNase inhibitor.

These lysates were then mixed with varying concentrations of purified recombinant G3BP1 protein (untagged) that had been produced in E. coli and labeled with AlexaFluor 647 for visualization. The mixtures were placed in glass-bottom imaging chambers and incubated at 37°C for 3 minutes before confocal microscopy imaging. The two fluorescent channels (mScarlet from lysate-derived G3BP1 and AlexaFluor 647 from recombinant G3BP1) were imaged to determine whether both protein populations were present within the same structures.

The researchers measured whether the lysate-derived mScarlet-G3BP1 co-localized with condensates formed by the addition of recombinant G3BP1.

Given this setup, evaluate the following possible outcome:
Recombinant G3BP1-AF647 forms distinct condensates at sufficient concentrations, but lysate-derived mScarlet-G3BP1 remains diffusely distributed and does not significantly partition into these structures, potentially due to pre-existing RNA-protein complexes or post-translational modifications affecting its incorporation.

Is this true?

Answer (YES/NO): NO